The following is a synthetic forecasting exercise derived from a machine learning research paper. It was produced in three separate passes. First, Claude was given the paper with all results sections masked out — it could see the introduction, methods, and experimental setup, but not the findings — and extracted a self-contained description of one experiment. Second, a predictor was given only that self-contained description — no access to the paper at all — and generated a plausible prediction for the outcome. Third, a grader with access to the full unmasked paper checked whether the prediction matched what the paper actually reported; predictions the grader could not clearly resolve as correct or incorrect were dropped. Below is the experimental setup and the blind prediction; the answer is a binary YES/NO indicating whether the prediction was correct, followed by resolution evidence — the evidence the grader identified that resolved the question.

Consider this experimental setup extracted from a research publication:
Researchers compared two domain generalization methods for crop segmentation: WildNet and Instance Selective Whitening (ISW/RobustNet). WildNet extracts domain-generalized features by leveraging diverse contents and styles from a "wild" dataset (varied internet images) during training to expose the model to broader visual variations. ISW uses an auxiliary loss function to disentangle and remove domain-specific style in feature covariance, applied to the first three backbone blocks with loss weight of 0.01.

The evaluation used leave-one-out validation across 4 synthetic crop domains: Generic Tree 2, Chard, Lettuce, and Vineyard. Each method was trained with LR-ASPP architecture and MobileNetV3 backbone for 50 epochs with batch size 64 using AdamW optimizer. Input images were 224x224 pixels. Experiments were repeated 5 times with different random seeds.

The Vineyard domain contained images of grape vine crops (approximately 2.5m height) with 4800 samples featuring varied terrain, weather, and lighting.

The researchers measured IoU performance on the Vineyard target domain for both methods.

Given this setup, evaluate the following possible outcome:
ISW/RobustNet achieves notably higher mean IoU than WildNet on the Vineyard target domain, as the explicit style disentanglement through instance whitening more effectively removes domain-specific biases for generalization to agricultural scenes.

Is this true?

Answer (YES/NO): NO